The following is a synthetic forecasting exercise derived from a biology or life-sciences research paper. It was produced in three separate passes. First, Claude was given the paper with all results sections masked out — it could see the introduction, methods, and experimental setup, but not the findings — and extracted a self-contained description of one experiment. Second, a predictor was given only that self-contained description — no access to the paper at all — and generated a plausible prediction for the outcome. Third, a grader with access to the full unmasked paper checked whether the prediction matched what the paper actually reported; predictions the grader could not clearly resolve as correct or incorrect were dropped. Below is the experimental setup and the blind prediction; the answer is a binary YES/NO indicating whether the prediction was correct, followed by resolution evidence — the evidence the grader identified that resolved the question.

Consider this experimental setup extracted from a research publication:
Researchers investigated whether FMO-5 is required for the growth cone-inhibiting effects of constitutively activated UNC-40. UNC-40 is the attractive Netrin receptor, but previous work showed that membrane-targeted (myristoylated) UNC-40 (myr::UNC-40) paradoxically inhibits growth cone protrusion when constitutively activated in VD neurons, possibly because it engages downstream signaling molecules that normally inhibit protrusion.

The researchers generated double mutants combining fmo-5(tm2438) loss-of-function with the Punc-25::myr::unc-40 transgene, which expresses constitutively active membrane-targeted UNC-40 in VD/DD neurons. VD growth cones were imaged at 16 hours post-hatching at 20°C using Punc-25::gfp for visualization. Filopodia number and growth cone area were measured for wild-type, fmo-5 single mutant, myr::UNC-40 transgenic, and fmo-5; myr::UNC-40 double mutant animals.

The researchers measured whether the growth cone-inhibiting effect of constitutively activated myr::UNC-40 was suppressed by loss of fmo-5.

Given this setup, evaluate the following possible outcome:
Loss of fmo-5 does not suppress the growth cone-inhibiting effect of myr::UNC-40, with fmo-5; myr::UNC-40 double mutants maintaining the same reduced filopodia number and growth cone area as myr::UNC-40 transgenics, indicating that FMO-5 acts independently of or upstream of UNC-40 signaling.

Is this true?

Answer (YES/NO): NO